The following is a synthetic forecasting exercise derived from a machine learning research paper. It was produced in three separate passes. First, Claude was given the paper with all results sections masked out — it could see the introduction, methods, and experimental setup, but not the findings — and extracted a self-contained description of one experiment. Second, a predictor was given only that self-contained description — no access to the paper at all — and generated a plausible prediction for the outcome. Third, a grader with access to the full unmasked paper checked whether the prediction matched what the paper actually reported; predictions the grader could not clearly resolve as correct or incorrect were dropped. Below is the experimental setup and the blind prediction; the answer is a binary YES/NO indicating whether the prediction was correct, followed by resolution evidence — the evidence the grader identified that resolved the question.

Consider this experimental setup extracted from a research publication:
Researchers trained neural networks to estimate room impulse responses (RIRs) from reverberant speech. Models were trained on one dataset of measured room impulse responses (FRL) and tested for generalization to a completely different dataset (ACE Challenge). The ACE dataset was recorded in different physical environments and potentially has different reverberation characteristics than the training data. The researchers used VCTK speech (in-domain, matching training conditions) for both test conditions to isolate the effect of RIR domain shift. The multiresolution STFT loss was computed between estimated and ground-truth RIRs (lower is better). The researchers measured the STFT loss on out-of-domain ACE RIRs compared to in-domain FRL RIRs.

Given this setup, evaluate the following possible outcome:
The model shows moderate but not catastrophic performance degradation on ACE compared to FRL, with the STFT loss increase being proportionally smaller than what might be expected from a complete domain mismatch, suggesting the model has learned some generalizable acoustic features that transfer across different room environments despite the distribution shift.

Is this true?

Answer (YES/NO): NO